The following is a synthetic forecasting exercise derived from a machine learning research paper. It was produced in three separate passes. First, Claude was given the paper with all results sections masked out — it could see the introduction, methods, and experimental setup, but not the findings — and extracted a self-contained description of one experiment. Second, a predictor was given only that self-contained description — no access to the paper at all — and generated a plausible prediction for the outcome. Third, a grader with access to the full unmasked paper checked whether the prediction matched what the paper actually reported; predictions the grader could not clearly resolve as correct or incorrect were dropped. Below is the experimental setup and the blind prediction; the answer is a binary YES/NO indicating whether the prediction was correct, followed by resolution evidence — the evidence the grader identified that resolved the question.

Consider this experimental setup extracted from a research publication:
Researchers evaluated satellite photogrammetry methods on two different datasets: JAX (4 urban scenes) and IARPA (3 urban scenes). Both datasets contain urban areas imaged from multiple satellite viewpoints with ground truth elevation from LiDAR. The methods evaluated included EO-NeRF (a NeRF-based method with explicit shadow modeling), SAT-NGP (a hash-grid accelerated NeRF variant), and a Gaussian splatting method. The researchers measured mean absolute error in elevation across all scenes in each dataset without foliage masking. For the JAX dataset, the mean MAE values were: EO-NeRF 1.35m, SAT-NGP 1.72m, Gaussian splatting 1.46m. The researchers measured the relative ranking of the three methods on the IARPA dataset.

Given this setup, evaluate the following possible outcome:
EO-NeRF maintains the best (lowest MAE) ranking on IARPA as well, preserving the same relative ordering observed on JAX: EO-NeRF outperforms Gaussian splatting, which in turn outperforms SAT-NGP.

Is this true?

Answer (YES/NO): YES